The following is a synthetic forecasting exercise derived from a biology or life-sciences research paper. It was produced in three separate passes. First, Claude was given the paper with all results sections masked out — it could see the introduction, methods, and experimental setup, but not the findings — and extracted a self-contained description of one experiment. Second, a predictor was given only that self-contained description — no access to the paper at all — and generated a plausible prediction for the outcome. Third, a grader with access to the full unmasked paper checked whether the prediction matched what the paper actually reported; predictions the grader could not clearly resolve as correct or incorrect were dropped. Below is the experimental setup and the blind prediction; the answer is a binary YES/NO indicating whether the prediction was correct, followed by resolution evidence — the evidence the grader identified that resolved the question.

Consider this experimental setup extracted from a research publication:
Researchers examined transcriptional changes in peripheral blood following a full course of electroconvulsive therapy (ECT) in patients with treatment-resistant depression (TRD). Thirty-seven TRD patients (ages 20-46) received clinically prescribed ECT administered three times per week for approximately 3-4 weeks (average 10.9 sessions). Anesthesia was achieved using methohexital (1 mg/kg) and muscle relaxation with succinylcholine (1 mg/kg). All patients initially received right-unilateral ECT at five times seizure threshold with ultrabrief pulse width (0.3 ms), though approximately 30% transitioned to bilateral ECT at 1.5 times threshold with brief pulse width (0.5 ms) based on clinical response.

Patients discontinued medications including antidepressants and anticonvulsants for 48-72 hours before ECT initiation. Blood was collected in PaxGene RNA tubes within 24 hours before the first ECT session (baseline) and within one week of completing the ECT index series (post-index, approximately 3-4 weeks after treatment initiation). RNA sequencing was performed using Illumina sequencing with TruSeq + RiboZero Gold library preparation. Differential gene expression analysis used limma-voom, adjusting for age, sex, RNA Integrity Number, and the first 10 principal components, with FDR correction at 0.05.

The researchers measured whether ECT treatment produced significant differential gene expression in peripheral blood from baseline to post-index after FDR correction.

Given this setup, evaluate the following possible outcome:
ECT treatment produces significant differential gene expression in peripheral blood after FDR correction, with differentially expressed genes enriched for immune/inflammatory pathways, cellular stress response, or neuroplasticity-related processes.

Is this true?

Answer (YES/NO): NO